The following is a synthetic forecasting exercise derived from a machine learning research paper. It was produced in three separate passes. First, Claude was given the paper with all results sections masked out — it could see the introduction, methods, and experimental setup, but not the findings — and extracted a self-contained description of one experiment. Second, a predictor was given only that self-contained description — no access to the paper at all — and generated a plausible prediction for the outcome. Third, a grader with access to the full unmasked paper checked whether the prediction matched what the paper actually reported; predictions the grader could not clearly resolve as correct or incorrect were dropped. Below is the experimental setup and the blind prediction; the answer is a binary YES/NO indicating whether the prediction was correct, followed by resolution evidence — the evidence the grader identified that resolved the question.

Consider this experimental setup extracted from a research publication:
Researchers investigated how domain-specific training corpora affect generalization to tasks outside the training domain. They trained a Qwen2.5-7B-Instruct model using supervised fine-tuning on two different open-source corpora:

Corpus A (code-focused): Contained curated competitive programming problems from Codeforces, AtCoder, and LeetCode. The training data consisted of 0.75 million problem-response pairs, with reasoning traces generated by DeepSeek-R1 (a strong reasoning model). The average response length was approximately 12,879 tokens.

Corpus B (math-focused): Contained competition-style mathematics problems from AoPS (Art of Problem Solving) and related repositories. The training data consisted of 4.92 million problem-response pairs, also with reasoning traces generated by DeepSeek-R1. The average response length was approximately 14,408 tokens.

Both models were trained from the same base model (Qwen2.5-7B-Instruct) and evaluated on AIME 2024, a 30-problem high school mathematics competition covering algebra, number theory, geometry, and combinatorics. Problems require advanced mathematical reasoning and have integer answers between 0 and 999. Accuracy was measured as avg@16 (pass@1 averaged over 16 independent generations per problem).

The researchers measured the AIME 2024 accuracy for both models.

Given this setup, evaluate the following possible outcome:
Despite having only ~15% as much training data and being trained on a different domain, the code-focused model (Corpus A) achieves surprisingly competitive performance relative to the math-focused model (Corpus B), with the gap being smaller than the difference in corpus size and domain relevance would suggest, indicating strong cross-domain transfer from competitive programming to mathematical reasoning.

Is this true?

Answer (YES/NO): NO